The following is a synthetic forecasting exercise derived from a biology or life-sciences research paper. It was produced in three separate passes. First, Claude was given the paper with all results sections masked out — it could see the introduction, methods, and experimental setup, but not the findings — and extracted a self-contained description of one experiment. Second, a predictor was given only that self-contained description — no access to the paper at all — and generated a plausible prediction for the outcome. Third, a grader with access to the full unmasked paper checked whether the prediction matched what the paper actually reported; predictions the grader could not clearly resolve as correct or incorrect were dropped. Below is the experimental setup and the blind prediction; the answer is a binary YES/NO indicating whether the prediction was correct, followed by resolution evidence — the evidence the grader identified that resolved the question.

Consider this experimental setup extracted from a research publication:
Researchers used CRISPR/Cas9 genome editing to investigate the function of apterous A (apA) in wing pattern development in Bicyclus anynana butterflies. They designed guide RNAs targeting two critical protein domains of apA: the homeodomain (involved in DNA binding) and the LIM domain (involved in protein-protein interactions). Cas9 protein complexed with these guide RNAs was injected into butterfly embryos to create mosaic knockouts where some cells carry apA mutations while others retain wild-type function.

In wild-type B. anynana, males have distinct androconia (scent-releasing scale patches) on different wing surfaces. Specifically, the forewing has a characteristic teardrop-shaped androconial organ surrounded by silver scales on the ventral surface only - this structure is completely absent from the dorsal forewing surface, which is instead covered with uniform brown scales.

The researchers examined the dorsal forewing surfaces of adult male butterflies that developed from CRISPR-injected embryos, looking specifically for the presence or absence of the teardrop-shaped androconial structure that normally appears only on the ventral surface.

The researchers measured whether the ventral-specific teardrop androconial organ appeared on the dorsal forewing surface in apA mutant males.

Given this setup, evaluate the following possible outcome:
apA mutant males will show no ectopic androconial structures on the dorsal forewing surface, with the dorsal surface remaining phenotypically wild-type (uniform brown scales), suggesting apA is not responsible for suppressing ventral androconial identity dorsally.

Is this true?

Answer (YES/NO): NO